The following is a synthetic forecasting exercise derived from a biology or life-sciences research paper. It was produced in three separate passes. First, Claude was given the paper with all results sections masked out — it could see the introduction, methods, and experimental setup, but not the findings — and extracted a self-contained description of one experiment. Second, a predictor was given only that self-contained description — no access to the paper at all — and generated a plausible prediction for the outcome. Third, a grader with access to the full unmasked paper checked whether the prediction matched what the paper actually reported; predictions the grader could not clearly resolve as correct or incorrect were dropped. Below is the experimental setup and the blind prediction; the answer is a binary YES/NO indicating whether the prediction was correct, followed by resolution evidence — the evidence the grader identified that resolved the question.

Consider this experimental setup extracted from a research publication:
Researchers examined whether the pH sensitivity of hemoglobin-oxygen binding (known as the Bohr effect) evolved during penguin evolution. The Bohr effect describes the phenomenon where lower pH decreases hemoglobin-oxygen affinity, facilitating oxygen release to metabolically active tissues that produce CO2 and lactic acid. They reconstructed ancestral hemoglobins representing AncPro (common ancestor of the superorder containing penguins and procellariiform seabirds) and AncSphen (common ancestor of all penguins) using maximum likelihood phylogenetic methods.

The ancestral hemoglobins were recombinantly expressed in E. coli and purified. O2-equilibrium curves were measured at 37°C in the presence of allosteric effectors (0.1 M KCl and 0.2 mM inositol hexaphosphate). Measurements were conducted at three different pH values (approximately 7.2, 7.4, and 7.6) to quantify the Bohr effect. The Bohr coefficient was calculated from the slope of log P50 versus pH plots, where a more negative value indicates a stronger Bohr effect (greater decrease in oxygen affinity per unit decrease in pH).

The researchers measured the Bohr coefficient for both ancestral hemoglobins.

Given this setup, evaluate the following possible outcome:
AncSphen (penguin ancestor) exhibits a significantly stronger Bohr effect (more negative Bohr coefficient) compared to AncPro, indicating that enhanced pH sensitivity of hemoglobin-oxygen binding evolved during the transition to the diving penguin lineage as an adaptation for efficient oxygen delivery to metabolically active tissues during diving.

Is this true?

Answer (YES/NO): YES